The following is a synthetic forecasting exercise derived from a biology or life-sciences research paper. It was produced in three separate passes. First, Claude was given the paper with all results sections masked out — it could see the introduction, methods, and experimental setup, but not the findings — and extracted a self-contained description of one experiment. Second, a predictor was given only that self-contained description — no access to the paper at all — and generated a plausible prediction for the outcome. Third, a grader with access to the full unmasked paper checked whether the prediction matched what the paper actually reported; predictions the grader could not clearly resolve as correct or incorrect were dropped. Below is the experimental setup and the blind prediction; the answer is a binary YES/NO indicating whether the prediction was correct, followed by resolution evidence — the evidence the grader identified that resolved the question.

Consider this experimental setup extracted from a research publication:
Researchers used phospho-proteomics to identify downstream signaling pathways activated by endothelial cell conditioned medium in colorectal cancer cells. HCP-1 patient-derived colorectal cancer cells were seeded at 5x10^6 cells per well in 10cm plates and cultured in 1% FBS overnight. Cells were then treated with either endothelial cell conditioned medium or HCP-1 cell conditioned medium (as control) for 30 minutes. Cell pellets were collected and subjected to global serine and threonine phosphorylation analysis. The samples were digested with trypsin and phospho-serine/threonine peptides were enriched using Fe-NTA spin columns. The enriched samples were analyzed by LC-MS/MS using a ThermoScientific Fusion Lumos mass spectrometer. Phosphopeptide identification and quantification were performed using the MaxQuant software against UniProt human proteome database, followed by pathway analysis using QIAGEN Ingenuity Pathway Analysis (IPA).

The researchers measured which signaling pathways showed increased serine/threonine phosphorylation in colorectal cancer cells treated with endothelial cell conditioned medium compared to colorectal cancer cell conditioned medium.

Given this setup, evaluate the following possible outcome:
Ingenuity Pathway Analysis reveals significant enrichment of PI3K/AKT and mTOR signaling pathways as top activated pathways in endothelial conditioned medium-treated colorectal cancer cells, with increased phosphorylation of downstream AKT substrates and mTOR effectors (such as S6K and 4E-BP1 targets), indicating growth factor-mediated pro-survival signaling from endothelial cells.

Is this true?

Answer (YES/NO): NO